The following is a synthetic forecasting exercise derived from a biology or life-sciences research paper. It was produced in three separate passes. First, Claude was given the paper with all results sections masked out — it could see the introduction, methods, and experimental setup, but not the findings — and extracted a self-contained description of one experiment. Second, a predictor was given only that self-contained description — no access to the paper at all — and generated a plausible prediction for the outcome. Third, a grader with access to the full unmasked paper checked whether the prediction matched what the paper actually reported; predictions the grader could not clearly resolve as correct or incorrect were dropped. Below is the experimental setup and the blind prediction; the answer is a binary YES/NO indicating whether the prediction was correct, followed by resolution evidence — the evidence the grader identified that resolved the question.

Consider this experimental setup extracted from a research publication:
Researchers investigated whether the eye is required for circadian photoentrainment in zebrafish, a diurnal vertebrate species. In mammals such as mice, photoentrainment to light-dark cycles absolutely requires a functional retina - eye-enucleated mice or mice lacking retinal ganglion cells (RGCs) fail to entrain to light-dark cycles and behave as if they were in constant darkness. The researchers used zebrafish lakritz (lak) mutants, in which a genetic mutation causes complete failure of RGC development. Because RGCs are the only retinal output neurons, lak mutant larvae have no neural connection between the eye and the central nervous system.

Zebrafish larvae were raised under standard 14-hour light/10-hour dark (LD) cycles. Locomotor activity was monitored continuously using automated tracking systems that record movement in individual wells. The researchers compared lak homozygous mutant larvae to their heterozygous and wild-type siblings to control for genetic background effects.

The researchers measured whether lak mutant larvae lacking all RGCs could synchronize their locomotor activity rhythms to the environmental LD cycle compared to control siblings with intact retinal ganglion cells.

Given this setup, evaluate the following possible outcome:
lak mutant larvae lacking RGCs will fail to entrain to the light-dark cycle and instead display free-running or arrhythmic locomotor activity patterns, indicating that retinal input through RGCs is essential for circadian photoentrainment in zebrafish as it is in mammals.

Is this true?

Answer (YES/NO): NO